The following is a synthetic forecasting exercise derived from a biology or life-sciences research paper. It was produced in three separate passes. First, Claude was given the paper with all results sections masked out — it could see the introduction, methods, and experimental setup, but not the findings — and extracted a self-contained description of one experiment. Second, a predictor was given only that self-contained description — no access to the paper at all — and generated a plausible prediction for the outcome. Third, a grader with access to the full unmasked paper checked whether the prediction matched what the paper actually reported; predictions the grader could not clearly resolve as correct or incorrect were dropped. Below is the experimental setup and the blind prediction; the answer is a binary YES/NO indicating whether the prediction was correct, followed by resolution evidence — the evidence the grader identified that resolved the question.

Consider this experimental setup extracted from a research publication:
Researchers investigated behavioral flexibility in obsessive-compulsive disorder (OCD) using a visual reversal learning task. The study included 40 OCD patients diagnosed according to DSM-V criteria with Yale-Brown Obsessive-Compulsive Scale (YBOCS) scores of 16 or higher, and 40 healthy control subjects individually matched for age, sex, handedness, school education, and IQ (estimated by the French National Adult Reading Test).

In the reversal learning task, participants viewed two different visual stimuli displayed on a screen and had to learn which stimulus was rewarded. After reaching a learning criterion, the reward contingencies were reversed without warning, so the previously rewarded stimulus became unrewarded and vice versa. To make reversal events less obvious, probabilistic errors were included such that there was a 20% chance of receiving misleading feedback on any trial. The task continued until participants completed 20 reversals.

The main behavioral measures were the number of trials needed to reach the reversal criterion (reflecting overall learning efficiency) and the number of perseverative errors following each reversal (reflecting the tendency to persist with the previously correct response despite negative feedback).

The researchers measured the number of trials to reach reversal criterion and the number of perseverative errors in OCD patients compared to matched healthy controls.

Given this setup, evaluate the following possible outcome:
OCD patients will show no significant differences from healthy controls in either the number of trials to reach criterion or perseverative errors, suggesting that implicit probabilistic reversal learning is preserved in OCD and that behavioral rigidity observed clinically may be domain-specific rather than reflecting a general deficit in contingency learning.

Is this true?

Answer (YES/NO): YES